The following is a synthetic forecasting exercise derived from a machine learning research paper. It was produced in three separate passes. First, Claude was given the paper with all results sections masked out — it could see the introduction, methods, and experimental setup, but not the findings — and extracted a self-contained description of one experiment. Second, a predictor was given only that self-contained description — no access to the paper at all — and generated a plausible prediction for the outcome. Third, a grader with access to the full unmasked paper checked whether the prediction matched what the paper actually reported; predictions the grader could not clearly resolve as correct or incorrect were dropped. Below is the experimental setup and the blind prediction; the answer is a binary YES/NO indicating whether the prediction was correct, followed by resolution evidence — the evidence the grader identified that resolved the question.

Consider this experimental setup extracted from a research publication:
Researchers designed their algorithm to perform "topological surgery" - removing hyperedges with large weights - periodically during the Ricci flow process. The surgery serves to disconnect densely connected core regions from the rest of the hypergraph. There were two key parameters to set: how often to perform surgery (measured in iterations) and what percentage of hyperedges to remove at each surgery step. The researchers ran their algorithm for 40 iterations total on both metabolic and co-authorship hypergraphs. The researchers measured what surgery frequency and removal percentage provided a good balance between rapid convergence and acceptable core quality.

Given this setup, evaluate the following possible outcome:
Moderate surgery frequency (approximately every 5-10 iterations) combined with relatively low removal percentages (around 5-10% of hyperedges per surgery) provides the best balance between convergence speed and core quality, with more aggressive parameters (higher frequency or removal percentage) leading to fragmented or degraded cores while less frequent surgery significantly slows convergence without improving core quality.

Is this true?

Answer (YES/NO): NO